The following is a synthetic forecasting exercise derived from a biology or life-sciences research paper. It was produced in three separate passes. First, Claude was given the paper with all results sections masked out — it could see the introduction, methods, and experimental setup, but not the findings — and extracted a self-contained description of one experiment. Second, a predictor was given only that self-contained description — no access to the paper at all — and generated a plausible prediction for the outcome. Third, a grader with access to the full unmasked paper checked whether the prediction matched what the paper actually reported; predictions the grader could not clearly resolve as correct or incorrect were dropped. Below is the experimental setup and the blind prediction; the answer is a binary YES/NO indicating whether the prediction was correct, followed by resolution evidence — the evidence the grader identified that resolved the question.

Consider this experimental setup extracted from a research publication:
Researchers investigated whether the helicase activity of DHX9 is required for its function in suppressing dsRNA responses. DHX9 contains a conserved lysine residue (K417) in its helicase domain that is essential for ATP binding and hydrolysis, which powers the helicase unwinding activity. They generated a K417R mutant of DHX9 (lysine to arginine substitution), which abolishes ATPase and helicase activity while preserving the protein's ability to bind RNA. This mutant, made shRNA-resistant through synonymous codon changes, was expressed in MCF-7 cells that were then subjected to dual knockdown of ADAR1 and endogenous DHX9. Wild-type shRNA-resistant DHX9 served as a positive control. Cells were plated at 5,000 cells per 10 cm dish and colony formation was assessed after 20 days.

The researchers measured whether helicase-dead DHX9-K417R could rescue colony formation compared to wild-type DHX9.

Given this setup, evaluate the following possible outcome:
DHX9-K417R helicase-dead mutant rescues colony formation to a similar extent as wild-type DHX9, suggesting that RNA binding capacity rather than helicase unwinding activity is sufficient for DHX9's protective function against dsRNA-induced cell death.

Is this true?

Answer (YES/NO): NO